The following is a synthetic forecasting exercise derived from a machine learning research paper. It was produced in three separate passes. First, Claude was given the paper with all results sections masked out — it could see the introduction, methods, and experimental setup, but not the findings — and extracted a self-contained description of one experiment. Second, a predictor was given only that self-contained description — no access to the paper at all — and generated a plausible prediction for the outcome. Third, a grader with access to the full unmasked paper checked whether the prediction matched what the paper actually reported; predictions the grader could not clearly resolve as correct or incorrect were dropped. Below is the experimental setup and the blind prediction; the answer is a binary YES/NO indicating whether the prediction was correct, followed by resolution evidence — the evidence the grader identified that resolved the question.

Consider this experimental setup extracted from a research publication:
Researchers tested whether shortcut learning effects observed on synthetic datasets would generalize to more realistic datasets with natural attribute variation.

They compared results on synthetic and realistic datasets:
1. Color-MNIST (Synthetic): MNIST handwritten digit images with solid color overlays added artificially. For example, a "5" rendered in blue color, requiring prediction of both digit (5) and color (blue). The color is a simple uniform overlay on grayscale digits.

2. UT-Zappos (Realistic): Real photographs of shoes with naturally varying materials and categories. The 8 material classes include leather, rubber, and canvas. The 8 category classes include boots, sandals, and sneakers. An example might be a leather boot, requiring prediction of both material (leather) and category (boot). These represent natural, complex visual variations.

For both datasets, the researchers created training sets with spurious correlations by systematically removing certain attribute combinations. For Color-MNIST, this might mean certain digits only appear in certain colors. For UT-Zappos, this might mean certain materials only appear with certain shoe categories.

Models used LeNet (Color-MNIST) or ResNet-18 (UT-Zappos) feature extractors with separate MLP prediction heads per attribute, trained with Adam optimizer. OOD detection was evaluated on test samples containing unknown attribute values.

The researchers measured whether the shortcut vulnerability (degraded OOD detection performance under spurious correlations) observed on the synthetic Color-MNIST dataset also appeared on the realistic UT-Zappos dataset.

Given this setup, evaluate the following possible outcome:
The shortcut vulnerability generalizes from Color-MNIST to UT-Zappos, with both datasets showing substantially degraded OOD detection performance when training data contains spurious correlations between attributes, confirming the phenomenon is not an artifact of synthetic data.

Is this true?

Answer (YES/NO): YES